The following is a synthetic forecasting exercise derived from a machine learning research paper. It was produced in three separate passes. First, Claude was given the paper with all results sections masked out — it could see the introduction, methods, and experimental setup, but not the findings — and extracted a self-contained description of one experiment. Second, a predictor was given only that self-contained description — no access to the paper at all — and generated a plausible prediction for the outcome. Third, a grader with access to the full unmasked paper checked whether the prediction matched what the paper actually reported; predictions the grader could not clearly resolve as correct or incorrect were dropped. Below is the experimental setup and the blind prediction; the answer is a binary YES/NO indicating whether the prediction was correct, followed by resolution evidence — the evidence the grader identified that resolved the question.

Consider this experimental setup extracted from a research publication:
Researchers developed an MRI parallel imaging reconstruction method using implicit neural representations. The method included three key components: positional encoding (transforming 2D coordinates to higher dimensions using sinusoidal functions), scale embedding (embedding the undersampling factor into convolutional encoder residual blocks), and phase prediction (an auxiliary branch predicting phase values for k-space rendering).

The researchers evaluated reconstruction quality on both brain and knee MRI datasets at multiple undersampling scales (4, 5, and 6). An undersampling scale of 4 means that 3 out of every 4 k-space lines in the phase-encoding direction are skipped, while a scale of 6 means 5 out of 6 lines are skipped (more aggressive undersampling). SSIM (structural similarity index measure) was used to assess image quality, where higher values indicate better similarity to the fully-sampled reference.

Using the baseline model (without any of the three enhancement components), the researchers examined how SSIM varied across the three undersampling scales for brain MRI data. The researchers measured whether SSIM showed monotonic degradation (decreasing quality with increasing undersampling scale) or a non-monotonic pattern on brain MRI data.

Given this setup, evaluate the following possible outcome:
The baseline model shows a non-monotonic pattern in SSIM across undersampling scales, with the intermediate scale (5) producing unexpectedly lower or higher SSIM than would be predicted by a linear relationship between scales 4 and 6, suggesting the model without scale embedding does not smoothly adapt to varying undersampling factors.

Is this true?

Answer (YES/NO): YES